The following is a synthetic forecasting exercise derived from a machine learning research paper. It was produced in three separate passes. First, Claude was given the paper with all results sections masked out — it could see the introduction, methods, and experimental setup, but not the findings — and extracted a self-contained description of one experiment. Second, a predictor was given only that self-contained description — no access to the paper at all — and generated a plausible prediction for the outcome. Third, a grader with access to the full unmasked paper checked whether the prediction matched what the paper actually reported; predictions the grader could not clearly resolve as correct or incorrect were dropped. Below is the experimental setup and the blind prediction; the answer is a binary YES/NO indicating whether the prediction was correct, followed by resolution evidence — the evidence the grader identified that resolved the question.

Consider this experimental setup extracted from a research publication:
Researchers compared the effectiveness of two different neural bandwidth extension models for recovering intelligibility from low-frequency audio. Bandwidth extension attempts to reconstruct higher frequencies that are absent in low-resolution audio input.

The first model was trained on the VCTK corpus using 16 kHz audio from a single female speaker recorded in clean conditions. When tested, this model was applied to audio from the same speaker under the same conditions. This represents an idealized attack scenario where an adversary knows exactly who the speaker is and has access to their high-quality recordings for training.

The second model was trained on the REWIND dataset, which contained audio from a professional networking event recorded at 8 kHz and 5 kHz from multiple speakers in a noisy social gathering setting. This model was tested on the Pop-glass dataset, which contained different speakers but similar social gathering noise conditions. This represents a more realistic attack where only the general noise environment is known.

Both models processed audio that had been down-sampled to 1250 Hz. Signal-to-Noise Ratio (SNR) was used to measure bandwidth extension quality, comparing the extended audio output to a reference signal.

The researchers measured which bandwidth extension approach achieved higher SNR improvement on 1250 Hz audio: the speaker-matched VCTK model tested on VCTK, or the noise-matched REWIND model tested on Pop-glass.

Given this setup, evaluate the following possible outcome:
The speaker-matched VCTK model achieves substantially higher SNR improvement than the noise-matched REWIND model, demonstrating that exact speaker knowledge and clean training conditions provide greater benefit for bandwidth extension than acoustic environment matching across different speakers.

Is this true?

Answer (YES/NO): YES